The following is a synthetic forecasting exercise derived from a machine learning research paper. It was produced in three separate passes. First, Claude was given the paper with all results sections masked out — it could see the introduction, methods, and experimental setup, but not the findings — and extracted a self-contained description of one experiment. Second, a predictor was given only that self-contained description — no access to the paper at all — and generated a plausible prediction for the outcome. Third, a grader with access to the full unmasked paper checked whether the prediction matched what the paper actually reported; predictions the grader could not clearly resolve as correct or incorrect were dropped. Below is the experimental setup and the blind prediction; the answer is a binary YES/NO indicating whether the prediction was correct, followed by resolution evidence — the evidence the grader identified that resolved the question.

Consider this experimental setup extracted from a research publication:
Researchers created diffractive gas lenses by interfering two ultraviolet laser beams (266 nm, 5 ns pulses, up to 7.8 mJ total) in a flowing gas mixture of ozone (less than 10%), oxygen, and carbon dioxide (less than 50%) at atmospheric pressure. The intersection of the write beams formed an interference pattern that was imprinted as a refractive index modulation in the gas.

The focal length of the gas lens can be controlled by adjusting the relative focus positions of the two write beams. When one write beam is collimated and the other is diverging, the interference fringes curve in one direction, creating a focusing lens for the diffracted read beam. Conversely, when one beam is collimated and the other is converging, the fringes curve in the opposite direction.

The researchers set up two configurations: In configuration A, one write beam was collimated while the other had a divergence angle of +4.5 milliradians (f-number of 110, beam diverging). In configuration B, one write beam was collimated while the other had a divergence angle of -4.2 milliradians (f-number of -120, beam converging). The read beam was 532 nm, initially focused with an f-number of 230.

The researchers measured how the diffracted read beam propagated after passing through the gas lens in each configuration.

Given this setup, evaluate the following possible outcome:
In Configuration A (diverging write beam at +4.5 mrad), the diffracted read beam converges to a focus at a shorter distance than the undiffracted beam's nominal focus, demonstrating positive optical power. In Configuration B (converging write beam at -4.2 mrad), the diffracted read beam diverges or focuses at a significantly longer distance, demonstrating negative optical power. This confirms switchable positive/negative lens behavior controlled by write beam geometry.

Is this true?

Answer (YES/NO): YES